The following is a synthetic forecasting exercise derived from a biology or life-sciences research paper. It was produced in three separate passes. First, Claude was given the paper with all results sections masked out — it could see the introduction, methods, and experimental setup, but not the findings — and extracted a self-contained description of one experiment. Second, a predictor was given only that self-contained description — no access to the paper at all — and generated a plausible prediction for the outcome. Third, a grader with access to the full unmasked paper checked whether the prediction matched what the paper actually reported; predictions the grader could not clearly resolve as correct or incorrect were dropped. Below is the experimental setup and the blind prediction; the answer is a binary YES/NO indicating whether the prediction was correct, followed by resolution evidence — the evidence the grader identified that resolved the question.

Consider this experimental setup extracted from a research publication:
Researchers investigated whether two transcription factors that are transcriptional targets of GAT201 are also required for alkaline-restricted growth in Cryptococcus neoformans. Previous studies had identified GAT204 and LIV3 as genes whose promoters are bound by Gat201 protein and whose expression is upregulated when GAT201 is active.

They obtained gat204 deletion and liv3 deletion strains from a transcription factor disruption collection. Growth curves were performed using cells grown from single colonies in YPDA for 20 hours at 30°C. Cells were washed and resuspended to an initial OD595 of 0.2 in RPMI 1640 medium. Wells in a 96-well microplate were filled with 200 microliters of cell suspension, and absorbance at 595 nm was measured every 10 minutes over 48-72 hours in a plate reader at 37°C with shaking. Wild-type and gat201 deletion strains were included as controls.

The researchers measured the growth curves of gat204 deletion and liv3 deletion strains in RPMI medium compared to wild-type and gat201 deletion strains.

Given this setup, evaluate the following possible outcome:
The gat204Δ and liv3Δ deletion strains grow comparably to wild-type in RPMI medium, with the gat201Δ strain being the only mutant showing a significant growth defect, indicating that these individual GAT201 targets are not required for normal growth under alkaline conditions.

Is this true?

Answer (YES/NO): NO